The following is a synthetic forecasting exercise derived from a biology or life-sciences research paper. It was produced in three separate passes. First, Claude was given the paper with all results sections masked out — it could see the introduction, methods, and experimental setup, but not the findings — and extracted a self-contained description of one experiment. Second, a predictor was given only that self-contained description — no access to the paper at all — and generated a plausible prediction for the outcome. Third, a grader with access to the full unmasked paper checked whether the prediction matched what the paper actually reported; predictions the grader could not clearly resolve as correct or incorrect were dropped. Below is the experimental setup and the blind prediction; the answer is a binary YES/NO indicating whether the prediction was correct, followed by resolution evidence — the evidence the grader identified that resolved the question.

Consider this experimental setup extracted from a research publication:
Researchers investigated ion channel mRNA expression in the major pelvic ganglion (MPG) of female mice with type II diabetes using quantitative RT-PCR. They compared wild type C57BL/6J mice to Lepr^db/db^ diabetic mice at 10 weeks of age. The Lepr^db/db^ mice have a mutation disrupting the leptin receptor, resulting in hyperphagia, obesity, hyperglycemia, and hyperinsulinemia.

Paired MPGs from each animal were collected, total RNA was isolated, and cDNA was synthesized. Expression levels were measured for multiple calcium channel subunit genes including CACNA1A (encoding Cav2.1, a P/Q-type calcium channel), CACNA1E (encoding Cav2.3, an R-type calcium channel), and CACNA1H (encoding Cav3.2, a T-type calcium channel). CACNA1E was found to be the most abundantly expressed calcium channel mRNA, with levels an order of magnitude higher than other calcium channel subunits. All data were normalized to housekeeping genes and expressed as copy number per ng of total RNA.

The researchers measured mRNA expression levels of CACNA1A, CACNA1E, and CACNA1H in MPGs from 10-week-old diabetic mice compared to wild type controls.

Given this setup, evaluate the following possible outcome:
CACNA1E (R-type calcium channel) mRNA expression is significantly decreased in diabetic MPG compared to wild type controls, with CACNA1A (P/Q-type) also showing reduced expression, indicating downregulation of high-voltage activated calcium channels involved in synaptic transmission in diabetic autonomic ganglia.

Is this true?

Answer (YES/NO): NO